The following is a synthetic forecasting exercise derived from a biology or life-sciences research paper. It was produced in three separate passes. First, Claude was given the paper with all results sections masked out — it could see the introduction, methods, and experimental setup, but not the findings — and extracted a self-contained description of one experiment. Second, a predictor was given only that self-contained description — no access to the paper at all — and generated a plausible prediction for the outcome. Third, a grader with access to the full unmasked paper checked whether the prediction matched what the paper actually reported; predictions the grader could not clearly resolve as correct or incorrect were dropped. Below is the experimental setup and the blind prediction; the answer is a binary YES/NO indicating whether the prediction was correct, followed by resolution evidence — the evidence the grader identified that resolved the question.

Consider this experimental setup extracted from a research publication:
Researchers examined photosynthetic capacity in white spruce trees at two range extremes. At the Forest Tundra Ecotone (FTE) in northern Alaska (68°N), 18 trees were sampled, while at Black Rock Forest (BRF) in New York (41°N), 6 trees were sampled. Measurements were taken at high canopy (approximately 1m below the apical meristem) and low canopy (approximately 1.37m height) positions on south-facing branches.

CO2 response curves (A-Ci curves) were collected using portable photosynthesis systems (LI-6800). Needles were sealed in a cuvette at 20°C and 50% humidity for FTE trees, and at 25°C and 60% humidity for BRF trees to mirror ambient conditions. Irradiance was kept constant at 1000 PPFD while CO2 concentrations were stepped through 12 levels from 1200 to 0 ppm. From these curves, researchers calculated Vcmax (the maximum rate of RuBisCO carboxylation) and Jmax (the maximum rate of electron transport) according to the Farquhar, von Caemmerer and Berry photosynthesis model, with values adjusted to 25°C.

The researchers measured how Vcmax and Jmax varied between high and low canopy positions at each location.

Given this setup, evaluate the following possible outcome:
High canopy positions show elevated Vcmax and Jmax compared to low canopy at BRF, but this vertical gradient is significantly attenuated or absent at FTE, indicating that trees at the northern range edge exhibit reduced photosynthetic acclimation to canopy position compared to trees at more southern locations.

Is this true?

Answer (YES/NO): NO